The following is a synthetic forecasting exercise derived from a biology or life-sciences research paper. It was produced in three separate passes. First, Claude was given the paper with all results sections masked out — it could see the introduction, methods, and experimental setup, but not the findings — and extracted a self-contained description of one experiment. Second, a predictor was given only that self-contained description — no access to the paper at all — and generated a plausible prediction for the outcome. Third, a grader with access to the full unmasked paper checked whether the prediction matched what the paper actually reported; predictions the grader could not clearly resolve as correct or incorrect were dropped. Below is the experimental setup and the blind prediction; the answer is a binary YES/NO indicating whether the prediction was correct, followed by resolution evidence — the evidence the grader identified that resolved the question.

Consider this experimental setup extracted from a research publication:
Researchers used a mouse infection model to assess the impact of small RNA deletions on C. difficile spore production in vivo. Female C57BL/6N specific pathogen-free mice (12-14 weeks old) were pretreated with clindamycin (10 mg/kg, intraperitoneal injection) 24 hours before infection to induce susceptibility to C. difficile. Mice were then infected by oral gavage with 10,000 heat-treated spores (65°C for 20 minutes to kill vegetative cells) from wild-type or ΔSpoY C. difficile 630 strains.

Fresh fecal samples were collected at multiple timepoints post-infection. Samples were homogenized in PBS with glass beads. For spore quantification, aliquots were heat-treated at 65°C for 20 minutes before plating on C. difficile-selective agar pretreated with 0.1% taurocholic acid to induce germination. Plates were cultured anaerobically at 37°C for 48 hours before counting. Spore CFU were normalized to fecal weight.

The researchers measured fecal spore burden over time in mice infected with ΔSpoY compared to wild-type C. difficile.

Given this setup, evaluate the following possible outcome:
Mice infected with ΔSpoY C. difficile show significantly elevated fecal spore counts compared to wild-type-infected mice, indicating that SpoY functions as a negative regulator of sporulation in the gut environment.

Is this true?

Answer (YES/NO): NO